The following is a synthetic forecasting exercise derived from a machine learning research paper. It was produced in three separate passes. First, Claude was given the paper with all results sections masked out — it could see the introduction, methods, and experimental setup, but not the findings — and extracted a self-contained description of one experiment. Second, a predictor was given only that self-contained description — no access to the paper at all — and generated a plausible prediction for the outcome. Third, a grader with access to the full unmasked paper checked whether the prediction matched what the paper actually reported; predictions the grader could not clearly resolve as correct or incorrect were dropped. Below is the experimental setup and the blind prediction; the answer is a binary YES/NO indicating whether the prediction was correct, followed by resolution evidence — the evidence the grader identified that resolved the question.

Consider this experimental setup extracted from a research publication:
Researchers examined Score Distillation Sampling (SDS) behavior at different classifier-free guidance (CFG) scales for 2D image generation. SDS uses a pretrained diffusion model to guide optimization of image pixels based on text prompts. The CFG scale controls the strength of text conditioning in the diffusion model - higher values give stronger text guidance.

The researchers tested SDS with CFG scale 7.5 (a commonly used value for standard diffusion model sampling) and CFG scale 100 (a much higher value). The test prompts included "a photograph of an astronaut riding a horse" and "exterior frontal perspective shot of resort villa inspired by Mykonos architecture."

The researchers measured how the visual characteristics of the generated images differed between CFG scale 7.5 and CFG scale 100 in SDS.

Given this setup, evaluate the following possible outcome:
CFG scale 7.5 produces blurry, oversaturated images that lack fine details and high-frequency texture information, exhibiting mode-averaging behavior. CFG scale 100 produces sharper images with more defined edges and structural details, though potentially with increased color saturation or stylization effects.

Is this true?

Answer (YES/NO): NO